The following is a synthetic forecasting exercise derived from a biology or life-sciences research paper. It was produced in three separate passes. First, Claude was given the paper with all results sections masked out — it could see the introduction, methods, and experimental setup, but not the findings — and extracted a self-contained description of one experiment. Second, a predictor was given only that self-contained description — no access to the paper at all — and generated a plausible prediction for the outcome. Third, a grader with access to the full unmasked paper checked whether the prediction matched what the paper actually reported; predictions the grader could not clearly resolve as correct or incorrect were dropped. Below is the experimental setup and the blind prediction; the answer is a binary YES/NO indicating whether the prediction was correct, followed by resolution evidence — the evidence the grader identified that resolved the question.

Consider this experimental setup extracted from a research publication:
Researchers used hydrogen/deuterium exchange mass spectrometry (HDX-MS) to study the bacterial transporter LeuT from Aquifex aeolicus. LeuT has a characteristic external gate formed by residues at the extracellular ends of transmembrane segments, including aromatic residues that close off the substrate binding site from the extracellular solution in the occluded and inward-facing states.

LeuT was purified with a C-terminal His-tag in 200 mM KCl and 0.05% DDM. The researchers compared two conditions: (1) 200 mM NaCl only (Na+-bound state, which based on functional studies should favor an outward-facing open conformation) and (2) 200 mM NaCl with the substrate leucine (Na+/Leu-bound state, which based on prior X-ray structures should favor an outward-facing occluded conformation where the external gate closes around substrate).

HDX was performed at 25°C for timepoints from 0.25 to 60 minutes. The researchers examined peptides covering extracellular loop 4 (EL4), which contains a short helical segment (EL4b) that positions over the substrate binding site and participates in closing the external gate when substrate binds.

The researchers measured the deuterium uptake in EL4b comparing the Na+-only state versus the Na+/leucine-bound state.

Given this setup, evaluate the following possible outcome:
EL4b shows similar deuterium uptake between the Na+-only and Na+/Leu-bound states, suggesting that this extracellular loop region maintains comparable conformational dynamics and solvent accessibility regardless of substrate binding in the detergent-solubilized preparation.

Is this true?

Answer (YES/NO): YES